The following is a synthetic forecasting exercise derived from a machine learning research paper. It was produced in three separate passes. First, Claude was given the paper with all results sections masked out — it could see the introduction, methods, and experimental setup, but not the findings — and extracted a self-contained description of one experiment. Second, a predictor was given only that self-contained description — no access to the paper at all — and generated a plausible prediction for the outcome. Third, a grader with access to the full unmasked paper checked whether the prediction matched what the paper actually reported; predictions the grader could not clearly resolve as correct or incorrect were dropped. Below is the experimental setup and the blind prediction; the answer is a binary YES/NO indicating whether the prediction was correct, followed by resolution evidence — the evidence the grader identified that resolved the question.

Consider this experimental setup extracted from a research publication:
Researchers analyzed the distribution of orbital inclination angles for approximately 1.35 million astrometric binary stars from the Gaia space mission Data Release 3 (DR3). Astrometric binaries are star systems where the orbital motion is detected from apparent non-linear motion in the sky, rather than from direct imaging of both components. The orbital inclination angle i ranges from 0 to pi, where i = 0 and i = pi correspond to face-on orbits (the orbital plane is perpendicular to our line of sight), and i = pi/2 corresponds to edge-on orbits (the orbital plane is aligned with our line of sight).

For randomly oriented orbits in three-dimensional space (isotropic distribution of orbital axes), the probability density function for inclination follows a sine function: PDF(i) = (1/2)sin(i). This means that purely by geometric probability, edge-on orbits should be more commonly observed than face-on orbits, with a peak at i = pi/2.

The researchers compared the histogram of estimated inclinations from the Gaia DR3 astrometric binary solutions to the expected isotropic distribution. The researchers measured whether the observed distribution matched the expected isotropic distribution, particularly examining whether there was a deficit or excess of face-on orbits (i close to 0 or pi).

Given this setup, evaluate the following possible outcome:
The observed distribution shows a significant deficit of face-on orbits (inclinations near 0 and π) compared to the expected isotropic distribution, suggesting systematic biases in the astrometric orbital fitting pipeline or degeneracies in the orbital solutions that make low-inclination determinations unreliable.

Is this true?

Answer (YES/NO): YES